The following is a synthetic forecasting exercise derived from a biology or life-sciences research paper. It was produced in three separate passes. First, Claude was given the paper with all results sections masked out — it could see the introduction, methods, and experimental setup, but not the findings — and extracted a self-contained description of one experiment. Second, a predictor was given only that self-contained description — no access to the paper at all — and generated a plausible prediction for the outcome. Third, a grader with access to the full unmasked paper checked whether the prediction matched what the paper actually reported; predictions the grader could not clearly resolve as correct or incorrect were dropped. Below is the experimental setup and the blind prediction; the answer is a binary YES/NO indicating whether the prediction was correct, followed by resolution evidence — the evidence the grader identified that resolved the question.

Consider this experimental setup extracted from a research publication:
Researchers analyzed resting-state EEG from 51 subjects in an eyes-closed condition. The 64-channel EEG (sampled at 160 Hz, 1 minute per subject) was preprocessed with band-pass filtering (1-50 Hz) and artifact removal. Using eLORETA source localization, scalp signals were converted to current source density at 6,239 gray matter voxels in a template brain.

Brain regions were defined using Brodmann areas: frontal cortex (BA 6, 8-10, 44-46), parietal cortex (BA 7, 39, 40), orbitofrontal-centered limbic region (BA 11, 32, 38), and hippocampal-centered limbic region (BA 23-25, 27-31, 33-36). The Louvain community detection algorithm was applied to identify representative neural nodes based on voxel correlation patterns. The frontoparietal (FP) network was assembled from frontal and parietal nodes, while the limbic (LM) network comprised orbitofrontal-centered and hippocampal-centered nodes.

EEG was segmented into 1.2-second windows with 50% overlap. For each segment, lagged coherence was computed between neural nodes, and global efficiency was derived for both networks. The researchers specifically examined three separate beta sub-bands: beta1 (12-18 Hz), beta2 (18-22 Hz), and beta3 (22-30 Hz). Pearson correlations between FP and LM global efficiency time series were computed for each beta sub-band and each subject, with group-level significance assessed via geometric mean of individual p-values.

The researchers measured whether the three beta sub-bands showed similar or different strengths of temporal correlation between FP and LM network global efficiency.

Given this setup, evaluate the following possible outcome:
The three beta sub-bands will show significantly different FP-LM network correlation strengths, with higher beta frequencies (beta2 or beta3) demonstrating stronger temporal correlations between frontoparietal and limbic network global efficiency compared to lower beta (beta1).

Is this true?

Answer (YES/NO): NO